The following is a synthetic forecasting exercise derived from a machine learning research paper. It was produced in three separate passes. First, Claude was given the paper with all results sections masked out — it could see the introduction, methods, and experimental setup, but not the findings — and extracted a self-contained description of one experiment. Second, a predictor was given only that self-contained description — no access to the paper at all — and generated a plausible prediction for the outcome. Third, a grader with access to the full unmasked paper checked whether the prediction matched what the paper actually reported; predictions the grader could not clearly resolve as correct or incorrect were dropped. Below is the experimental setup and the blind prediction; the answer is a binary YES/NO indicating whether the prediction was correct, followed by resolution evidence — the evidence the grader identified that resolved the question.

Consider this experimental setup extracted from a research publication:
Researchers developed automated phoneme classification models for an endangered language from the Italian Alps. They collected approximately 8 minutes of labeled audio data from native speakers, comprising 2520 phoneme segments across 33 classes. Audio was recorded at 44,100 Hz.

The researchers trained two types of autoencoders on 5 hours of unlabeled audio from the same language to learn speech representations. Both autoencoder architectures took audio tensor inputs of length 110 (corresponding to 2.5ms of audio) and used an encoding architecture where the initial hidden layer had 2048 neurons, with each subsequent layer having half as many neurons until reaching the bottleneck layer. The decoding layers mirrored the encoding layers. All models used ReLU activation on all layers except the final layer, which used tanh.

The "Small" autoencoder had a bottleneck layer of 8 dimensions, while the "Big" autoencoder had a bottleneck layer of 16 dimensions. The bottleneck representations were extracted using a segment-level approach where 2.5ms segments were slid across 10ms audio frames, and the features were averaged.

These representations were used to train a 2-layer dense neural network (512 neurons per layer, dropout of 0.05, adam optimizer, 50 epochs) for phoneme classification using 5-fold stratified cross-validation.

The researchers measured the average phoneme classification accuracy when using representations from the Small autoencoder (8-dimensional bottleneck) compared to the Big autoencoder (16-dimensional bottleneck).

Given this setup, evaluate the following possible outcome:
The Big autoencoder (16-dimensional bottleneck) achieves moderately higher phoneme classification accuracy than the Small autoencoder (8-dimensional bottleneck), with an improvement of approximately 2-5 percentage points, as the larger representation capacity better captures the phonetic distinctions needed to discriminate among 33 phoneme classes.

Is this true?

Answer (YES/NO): NO